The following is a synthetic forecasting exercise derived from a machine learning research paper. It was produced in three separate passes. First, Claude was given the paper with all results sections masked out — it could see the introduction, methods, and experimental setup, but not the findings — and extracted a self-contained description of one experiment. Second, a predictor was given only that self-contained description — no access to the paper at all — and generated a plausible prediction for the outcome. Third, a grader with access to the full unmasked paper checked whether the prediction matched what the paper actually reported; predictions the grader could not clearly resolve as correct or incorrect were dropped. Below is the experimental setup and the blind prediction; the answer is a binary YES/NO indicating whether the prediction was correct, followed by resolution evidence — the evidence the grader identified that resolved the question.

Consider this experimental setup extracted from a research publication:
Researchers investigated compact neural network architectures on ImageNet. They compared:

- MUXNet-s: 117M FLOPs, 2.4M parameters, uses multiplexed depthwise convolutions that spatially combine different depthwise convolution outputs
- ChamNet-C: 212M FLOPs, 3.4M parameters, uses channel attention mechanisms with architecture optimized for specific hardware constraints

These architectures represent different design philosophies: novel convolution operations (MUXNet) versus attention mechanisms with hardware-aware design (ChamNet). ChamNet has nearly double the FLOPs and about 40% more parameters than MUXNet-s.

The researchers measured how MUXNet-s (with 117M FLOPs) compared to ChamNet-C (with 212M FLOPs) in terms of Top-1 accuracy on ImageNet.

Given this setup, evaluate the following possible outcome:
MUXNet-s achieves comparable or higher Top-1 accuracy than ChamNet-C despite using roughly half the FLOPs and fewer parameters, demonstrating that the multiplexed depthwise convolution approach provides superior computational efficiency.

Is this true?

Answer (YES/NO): YES